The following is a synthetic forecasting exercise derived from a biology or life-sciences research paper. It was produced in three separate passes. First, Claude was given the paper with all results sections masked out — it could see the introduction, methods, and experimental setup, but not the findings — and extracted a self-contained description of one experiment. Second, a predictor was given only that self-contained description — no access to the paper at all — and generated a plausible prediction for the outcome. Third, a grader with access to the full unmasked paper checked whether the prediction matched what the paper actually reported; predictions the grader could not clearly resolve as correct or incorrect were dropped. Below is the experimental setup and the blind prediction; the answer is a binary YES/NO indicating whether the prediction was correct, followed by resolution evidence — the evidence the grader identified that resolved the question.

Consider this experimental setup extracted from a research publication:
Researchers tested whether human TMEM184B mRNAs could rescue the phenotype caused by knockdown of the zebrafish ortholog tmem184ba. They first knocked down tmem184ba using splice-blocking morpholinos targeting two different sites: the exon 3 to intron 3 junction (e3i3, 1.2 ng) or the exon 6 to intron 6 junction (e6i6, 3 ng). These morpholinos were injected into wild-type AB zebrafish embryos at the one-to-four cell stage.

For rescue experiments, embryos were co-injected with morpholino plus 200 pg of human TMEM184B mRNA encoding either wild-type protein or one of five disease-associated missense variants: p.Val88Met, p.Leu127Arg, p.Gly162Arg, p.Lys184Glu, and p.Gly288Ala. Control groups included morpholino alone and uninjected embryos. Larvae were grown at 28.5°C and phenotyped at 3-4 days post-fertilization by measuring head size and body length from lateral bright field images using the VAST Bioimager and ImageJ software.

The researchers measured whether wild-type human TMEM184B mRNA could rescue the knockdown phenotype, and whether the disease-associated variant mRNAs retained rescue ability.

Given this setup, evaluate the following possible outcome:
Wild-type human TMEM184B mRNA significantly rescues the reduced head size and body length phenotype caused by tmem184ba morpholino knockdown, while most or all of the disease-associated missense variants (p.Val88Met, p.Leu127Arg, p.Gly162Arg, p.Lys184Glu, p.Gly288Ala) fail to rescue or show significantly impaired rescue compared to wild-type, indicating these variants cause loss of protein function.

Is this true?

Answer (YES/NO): NO